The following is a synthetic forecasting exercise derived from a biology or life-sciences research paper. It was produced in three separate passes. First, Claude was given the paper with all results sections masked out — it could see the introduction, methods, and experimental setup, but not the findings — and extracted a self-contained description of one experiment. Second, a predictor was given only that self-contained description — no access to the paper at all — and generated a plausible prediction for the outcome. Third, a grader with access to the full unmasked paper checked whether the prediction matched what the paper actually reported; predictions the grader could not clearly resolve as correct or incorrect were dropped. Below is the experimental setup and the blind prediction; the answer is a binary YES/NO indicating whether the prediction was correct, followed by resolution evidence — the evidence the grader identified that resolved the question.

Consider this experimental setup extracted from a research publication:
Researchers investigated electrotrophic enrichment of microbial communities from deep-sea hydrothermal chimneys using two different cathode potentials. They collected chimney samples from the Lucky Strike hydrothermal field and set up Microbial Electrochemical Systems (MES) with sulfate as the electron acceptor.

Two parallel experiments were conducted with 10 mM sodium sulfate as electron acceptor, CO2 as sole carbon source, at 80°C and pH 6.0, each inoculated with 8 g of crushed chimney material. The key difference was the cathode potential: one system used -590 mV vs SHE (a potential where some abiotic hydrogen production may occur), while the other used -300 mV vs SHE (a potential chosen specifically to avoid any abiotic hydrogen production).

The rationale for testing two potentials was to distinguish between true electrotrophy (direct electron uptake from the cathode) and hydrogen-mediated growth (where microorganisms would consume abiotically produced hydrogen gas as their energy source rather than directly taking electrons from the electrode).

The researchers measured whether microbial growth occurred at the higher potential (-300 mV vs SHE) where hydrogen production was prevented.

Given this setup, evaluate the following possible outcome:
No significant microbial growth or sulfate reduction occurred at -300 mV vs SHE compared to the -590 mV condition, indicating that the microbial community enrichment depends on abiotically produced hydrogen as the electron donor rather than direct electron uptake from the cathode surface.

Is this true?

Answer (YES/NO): NO